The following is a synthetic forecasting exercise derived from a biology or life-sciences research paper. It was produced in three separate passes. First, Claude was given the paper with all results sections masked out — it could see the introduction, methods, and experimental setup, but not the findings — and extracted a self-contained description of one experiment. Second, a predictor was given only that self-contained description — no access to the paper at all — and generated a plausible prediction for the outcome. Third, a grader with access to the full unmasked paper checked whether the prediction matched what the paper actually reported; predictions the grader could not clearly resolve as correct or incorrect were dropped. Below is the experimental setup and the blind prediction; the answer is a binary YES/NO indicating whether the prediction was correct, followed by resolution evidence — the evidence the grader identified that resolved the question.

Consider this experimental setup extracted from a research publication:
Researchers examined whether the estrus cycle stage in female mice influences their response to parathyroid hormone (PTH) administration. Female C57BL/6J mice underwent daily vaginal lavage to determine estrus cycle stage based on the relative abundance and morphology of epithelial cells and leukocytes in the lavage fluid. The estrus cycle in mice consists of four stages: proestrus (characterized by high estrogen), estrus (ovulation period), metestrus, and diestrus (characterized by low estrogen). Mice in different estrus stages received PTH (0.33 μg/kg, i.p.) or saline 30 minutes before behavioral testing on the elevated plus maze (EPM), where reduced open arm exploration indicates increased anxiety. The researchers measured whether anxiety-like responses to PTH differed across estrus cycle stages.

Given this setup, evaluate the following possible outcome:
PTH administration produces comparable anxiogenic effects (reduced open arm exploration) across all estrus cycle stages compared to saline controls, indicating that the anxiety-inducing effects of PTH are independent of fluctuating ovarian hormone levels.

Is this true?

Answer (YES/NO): YES